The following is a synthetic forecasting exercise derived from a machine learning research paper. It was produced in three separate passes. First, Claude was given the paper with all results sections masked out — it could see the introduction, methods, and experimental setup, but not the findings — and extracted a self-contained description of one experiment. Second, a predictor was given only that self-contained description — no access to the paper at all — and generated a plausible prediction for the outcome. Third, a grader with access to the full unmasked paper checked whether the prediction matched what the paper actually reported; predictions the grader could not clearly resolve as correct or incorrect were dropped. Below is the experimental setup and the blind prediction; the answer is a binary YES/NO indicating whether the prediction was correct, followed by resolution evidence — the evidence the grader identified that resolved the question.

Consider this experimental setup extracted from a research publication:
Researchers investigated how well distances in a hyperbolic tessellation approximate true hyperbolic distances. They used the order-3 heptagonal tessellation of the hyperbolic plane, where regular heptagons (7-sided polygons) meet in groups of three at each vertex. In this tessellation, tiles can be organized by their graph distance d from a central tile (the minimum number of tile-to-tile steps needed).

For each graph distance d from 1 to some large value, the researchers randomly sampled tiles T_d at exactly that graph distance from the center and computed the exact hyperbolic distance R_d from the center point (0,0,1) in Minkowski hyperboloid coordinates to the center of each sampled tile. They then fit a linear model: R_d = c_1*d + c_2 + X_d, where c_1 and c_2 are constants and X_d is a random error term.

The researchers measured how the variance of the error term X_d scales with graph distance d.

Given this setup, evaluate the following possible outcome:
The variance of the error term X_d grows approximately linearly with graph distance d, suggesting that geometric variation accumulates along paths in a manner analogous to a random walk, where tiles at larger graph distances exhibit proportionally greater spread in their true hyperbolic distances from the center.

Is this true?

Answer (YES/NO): YES